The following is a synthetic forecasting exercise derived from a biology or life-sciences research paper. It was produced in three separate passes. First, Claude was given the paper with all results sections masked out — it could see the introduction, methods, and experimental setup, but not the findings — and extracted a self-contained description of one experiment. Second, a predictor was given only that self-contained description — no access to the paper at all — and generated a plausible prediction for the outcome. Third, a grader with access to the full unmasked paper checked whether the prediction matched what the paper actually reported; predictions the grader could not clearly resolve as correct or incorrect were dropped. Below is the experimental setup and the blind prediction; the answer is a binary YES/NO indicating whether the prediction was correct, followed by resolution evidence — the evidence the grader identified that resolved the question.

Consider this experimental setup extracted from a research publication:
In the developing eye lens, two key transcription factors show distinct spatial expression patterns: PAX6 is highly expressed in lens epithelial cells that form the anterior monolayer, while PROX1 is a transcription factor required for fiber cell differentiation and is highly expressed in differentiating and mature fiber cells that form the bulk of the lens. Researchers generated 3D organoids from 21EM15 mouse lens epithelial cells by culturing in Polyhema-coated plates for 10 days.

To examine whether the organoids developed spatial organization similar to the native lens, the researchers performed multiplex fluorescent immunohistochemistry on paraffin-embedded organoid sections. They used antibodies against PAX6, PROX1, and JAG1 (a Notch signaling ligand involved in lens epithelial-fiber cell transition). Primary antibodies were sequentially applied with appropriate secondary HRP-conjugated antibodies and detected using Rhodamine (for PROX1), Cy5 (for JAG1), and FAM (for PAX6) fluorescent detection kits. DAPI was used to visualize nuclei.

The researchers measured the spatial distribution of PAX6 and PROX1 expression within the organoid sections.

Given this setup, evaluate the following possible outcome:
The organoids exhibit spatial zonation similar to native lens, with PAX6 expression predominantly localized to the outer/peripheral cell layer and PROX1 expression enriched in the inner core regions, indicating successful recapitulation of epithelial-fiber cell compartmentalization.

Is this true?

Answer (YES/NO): NO